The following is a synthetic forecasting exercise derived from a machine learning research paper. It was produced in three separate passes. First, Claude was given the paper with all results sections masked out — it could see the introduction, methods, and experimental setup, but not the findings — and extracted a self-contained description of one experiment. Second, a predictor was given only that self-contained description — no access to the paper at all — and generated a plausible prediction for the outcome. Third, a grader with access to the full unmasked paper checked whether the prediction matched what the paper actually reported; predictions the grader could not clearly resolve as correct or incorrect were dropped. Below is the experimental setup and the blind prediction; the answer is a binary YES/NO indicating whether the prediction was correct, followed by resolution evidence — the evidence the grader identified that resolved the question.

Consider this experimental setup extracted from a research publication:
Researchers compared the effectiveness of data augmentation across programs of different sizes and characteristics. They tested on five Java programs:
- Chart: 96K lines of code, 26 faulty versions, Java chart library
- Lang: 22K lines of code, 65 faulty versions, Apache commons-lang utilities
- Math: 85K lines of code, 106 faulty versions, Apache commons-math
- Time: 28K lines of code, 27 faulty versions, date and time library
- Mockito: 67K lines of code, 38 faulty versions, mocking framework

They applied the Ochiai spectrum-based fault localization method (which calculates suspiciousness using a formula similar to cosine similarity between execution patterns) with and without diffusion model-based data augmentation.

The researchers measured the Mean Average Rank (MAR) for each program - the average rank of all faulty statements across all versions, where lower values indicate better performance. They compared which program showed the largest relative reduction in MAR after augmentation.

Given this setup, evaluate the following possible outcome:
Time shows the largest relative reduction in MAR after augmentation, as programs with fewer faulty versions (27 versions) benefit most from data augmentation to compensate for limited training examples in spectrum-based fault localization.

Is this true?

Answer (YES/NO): NO